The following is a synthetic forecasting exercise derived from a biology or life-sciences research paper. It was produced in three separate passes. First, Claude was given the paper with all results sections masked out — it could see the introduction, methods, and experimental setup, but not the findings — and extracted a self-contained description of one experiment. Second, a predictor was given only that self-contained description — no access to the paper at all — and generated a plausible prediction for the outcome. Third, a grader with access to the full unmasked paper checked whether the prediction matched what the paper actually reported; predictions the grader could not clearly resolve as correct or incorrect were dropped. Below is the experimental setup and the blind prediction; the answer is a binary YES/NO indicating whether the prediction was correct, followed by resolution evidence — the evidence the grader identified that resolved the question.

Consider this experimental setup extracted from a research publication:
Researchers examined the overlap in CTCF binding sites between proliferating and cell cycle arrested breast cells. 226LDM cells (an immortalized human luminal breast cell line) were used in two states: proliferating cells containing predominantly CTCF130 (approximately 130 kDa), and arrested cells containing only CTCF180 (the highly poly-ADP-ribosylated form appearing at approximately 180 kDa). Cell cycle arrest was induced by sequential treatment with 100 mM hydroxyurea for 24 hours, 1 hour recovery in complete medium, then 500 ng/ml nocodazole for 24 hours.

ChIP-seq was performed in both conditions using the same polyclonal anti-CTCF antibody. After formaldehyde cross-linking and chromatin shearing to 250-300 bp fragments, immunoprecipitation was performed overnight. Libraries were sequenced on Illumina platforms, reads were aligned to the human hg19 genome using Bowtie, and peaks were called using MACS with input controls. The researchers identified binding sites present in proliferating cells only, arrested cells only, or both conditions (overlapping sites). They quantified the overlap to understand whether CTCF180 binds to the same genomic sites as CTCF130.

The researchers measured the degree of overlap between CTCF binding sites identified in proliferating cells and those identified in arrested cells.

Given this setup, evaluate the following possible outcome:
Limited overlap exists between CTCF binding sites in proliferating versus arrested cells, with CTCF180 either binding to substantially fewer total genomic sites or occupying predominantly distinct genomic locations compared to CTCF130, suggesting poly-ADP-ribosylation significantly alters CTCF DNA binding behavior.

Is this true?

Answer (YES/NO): YES